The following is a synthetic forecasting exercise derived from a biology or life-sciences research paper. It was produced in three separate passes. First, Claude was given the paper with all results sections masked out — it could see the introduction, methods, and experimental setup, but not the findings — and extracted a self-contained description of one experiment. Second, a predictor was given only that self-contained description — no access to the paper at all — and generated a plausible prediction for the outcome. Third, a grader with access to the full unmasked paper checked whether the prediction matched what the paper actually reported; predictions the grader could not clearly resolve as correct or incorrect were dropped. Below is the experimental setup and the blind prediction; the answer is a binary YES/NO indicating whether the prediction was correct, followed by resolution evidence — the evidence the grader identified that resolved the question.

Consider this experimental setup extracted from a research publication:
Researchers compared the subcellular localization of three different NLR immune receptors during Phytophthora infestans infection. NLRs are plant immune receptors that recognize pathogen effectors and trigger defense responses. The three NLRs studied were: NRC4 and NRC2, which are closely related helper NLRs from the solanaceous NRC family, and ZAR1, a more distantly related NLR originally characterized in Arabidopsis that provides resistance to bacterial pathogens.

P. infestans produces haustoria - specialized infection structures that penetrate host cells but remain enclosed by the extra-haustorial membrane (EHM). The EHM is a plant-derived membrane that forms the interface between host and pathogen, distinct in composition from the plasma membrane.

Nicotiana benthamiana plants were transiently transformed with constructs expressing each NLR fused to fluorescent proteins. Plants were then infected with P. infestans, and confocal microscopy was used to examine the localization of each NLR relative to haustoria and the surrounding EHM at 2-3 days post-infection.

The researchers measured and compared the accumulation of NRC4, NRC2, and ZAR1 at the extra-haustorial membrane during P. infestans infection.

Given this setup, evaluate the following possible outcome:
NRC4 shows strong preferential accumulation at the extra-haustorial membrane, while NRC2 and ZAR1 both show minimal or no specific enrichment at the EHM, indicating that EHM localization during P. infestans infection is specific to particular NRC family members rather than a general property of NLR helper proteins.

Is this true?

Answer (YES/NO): YES